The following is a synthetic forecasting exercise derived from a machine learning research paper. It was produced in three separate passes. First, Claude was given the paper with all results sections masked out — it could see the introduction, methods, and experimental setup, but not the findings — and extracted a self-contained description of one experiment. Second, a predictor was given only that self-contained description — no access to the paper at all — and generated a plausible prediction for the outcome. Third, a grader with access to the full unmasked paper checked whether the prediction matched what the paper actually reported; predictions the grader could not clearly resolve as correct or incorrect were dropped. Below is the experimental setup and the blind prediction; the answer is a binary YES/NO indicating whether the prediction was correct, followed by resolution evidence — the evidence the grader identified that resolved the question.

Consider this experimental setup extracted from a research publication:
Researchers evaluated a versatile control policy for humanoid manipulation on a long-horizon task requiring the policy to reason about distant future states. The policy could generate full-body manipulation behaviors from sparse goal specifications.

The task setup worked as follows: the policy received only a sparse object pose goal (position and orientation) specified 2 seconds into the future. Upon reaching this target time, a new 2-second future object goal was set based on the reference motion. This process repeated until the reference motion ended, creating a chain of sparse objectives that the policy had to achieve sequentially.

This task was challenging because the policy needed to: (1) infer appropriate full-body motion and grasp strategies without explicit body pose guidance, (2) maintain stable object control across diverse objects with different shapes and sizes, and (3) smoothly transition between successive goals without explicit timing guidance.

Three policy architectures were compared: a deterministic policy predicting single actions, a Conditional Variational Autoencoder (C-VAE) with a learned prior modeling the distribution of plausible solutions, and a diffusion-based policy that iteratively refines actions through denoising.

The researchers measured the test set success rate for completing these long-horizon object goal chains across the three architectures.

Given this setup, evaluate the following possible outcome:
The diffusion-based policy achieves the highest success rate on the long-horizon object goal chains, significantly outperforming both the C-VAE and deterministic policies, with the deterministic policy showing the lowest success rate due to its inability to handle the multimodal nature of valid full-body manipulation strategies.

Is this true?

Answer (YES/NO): NO